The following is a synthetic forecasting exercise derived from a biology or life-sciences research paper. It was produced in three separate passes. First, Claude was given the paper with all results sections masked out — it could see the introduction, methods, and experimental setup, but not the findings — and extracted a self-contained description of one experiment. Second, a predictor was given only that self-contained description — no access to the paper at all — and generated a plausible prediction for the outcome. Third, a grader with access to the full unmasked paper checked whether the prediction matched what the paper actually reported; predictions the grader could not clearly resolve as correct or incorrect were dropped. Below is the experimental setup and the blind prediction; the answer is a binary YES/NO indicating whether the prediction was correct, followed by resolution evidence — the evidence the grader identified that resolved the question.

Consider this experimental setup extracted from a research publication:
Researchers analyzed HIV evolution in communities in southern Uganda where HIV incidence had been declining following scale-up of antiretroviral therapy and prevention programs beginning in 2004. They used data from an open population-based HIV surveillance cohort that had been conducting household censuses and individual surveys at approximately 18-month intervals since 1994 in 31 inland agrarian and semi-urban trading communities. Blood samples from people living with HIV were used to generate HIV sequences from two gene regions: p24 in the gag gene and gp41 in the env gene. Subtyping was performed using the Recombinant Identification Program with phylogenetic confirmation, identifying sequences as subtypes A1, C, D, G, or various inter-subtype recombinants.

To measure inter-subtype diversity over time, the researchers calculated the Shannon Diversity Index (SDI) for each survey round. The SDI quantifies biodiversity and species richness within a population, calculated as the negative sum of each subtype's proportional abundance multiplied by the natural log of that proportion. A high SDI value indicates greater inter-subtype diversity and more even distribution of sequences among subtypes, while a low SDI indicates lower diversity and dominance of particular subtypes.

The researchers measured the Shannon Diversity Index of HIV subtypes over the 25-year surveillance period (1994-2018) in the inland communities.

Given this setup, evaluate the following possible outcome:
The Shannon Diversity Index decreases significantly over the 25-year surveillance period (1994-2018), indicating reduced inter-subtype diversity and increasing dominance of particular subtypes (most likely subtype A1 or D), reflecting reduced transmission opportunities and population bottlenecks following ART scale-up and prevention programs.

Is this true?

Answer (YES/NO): NO